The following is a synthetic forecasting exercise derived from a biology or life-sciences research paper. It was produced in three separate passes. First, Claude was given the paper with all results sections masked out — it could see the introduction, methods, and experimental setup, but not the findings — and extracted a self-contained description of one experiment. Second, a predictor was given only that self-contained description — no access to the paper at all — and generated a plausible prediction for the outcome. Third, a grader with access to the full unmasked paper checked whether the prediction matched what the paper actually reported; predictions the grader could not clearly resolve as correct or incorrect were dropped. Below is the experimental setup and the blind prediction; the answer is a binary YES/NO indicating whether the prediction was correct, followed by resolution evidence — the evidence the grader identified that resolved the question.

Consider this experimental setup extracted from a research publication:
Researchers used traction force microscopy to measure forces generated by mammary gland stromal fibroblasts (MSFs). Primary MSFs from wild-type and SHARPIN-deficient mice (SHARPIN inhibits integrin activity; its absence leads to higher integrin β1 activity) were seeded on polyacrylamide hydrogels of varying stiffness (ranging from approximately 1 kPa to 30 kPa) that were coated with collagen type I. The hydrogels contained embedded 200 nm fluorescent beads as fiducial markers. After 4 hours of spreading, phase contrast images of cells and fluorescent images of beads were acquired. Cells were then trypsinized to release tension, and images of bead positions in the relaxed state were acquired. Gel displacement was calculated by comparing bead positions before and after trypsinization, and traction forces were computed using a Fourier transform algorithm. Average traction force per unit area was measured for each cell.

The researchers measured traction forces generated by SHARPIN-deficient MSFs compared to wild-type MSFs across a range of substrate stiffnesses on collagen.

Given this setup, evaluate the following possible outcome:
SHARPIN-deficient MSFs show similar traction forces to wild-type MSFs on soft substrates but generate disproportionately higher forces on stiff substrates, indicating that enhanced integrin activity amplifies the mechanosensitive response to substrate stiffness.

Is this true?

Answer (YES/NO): NO